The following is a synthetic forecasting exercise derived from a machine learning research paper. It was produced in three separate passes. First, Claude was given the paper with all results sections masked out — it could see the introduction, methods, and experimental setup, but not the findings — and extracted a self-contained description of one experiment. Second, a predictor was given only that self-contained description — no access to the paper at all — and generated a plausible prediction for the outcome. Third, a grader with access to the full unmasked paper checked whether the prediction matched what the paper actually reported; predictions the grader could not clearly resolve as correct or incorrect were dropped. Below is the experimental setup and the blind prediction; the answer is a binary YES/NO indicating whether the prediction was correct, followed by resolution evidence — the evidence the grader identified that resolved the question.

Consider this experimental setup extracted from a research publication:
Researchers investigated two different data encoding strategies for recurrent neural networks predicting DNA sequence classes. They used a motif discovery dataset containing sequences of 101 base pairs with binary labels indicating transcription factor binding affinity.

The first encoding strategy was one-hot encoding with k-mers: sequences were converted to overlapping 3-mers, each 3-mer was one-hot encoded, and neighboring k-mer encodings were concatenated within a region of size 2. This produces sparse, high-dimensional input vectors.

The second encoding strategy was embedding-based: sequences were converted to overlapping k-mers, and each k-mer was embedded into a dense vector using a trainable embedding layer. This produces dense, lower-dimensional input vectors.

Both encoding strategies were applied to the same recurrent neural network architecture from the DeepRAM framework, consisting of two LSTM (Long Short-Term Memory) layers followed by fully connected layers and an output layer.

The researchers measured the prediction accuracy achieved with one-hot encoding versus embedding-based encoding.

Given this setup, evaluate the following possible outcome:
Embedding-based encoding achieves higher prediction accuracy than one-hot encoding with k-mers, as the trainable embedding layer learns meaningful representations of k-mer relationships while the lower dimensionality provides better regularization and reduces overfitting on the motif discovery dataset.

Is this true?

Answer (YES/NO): NO